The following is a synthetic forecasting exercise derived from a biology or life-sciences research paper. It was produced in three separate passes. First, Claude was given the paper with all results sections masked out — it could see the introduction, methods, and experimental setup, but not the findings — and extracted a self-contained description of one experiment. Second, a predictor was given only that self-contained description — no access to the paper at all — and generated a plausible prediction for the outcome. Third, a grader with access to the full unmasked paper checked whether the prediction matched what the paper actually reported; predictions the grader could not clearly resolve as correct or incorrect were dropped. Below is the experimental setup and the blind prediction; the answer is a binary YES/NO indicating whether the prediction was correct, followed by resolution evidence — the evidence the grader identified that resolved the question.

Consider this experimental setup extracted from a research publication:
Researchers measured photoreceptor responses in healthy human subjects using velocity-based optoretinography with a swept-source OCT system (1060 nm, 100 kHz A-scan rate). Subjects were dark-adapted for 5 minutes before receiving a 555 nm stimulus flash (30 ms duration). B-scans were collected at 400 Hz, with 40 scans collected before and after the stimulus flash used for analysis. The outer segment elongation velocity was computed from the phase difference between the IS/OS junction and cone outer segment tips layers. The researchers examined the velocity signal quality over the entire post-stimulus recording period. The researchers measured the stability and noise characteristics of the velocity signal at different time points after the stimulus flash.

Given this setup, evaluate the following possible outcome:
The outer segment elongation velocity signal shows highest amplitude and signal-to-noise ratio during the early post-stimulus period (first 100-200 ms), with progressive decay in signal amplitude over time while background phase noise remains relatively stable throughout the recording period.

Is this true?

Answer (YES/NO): NO